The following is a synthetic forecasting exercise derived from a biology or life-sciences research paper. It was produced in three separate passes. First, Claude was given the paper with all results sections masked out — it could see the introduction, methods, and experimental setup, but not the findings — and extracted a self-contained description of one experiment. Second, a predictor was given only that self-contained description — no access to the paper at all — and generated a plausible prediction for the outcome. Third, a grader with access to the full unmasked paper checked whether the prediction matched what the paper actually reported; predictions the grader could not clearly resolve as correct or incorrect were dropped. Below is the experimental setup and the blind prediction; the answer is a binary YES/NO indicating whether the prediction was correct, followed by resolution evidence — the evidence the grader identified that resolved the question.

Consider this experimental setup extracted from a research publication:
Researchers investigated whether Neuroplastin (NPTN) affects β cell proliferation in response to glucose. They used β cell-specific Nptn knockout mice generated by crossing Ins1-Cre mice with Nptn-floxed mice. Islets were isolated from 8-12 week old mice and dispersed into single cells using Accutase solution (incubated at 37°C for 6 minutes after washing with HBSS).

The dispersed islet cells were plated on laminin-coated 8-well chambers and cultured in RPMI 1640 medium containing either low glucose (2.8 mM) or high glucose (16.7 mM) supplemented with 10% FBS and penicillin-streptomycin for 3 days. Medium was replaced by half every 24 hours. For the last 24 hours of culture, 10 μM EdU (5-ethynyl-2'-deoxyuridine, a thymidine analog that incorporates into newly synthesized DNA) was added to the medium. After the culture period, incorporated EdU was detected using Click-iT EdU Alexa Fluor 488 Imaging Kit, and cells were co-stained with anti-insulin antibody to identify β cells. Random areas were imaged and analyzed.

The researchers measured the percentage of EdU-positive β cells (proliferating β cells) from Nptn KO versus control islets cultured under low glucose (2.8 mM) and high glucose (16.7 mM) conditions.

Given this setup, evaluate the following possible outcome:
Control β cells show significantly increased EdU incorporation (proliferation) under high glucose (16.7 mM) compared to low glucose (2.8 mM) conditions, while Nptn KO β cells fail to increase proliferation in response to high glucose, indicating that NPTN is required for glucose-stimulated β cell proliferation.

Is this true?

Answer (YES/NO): NO